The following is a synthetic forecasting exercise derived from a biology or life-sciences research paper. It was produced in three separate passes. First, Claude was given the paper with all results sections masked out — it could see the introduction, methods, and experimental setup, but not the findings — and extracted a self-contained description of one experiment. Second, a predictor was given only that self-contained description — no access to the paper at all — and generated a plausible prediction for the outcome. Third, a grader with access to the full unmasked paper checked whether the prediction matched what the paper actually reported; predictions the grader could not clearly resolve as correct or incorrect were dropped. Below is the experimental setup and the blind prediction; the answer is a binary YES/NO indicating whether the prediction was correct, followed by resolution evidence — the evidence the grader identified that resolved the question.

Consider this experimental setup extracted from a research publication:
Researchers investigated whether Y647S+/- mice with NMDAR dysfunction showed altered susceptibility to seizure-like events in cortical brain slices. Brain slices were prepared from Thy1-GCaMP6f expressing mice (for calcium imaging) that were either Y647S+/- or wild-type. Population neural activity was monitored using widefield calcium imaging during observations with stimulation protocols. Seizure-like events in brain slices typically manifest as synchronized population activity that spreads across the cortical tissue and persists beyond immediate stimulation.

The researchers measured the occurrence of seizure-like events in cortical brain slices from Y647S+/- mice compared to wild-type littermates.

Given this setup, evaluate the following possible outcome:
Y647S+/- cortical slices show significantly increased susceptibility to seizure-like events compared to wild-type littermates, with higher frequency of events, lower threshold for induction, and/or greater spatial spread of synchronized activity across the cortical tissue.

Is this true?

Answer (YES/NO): YES